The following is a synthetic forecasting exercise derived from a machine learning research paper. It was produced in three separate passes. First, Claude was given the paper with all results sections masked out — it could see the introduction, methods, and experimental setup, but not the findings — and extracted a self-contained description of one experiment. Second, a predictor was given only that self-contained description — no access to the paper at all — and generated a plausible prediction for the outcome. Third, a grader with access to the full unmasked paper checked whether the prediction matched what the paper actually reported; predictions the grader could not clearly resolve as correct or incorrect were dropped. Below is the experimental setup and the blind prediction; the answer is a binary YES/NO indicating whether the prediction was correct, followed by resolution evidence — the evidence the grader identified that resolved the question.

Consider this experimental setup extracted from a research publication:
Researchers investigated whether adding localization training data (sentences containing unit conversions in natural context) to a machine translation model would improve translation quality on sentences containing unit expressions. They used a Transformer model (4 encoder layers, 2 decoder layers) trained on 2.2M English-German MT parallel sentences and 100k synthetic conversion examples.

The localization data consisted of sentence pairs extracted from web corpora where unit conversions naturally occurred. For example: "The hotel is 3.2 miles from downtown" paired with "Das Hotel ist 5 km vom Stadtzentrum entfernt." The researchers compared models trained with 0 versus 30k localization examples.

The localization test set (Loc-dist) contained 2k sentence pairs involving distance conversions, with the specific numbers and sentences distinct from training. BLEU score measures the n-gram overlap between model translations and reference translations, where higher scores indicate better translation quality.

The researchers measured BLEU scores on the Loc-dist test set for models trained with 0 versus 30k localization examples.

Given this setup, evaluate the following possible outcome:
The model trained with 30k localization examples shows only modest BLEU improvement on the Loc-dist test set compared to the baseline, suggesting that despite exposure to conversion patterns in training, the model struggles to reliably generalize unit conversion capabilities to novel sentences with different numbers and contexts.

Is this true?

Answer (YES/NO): NO